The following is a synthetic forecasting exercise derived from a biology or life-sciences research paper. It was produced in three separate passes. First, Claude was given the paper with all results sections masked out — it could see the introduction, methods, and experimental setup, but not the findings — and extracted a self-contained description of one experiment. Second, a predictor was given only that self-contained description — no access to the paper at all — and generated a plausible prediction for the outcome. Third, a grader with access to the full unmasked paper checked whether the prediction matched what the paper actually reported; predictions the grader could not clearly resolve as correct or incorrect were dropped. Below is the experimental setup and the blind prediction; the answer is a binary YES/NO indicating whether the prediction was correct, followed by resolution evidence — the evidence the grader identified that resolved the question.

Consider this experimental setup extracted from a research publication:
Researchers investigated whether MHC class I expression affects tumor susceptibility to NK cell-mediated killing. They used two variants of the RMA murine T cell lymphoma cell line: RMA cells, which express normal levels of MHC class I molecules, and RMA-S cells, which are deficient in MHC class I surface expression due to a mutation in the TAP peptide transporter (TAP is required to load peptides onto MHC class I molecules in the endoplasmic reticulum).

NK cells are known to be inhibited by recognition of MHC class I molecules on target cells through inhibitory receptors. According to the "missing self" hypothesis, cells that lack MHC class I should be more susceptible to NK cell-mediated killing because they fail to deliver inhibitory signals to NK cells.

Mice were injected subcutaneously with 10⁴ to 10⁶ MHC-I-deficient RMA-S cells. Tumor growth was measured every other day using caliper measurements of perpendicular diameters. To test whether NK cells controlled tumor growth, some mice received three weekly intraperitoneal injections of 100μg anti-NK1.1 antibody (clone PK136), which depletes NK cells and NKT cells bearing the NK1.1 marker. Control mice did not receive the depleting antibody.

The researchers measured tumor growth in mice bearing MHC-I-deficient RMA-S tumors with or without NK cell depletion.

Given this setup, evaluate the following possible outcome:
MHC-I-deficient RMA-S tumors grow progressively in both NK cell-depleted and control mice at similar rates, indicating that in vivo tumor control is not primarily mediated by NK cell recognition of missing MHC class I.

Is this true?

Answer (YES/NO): NO